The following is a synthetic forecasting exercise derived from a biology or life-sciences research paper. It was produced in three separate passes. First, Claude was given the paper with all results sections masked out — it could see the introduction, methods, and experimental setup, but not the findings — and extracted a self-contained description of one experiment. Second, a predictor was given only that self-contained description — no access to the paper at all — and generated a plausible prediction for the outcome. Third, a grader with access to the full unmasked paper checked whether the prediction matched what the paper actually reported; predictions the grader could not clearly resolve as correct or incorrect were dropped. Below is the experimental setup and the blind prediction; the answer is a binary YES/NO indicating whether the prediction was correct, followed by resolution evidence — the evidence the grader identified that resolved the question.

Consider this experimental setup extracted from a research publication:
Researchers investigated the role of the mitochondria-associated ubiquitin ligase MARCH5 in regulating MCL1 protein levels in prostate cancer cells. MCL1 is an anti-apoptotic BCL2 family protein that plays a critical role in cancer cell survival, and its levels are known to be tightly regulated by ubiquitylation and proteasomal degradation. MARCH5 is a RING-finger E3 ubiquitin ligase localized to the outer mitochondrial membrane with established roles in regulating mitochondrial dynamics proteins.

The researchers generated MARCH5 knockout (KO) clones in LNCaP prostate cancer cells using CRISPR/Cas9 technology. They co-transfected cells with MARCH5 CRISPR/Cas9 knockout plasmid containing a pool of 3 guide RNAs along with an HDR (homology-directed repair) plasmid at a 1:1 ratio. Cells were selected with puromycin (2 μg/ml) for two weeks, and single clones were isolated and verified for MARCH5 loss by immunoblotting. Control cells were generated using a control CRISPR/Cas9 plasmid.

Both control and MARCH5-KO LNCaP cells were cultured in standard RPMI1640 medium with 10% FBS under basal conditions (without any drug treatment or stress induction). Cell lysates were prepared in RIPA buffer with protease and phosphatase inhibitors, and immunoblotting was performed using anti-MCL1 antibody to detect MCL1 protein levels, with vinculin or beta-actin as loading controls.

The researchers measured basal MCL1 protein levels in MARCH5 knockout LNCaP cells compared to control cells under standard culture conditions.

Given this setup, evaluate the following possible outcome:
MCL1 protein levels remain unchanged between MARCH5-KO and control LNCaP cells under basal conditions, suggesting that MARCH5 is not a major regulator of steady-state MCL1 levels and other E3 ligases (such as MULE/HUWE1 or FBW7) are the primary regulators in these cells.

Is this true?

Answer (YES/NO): NO